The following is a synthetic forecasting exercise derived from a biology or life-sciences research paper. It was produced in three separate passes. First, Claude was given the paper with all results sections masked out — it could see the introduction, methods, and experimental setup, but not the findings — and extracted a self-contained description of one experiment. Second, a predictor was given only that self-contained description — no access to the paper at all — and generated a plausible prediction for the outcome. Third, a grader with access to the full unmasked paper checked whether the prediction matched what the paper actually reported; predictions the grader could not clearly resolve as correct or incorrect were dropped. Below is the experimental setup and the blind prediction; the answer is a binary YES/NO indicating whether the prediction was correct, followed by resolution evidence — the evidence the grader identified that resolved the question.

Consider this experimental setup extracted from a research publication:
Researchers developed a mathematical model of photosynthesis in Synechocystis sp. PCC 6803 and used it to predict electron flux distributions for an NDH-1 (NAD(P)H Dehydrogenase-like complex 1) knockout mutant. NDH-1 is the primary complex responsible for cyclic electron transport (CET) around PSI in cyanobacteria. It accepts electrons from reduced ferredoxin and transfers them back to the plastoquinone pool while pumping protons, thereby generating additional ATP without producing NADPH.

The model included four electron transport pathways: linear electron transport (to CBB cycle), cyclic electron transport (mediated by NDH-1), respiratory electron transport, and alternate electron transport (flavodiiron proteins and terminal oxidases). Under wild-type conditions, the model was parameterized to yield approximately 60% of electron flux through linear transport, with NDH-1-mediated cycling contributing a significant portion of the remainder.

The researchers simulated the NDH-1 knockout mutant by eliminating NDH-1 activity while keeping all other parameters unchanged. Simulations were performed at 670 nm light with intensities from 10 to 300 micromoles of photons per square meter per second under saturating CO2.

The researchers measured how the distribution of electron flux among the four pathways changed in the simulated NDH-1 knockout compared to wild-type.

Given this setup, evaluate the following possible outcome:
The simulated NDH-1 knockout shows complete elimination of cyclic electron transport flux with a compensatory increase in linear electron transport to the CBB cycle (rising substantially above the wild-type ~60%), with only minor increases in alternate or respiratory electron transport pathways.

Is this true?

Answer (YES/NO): NO